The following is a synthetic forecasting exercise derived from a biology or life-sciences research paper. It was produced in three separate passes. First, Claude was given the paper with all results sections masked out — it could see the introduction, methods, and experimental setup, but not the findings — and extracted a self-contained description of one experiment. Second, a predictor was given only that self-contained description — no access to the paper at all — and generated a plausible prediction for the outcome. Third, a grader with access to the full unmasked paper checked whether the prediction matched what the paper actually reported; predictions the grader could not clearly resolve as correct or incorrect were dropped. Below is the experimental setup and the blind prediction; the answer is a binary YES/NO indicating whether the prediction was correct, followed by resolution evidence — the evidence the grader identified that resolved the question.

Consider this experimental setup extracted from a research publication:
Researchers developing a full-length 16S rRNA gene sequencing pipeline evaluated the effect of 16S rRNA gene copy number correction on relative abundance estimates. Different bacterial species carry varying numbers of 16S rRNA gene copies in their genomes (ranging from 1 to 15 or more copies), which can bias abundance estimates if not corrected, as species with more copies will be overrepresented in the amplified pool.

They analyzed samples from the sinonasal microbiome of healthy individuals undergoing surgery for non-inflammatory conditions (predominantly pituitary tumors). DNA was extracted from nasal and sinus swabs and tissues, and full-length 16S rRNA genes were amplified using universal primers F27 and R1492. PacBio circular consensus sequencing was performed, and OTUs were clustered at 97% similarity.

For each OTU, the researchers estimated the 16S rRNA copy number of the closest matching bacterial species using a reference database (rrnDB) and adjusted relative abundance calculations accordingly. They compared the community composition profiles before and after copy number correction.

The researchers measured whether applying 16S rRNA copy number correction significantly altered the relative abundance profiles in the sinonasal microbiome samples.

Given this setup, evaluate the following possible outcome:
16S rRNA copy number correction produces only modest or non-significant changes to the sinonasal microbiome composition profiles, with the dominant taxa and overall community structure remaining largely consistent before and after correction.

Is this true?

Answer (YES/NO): YES